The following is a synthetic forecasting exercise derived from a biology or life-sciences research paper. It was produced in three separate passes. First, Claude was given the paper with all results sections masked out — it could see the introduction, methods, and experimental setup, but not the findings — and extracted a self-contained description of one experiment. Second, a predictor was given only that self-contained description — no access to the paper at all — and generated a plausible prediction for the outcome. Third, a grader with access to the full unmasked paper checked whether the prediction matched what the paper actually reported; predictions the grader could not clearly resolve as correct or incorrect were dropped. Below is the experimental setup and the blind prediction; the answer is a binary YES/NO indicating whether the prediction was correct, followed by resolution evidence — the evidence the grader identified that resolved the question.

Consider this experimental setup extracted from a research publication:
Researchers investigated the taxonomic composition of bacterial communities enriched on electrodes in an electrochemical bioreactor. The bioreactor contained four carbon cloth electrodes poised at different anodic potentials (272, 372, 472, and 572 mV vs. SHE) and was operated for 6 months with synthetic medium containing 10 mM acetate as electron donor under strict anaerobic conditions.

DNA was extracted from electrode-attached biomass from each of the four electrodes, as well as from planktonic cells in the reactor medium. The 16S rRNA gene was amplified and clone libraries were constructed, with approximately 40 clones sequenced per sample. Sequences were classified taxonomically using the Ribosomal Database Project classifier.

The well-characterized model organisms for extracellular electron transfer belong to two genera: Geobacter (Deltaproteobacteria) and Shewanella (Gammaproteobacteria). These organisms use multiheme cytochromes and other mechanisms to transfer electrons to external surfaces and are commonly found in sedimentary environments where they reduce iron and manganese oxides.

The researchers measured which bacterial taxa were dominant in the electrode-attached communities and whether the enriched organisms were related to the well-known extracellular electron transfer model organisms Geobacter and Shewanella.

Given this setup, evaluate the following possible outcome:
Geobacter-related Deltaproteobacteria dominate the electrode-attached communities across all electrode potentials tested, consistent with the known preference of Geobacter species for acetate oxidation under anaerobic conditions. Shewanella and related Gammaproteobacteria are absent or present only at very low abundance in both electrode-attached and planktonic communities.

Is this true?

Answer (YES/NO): NO